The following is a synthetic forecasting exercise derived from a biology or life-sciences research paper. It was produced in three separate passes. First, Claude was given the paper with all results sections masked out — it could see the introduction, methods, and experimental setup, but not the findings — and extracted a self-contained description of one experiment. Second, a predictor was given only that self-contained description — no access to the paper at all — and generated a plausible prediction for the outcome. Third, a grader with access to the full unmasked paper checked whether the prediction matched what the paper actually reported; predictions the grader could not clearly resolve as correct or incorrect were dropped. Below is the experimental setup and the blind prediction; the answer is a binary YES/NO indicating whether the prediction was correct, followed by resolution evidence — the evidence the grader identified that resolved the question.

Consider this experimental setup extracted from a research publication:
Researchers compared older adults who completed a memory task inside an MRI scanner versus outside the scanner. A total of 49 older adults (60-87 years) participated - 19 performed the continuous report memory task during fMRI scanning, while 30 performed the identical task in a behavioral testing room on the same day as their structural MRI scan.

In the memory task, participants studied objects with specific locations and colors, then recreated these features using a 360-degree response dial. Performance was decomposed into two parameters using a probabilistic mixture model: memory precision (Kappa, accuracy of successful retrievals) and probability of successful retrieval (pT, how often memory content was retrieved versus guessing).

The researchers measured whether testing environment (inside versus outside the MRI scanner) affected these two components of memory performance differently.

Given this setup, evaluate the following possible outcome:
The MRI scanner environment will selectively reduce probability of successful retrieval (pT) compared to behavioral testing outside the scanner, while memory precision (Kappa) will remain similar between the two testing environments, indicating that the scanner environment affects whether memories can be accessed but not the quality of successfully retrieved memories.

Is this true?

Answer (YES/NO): YES